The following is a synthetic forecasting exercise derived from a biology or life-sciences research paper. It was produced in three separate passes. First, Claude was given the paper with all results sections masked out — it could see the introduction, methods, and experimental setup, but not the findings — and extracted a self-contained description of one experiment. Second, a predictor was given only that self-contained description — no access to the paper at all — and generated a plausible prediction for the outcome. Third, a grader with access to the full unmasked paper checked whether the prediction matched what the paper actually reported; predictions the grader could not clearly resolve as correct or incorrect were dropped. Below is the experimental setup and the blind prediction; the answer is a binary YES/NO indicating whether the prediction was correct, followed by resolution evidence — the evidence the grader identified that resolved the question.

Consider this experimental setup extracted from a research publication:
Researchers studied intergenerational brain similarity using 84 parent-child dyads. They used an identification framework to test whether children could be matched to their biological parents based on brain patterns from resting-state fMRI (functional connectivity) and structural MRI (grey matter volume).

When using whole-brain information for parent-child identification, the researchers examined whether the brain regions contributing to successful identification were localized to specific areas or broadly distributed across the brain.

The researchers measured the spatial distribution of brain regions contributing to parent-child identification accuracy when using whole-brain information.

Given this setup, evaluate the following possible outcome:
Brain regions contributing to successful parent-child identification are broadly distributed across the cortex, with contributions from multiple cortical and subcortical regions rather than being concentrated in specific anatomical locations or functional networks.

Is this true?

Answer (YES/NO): YES